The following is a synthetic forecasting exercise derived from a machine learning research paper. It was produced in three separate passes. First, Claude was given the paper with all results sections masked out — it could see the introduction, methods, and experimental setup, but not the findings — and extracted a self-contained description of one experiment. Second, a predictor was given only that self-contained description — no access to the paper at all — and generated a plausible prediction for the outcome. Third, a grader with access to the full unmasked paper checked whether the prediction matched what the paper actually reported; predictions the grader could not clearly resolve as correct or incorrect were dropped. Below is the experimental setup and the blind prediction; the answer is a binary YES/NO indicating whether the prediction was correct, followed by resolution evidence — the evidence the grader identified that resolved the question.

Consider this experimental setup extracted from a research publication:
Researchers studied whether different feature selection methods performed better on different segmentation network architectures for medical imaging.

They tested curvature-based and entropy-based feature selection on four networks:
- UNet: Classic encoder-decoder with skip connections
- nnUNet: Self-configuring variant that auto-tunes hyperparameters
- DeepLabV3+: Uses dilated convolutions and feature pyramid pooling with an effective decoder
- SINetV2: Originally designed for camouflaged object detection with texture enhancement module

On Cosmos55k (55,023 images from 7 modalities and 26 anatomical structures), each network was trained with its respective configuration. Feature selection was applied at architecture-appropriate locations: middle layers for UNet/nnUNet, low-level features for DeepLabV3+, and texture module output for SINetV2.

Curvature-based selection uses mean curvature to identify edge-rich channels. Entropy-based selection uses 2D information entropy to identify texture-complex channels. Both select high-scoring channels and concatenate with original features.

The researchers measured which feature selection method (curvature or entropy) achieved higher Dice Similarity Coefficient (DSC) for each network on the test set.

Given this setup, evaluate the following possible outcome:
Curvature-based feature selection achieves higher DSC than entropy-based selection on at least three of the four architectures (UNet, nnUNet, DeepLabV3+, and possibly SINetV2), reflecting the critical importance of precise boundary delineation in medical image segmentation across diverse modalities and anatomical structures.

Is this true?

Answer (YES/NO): NO